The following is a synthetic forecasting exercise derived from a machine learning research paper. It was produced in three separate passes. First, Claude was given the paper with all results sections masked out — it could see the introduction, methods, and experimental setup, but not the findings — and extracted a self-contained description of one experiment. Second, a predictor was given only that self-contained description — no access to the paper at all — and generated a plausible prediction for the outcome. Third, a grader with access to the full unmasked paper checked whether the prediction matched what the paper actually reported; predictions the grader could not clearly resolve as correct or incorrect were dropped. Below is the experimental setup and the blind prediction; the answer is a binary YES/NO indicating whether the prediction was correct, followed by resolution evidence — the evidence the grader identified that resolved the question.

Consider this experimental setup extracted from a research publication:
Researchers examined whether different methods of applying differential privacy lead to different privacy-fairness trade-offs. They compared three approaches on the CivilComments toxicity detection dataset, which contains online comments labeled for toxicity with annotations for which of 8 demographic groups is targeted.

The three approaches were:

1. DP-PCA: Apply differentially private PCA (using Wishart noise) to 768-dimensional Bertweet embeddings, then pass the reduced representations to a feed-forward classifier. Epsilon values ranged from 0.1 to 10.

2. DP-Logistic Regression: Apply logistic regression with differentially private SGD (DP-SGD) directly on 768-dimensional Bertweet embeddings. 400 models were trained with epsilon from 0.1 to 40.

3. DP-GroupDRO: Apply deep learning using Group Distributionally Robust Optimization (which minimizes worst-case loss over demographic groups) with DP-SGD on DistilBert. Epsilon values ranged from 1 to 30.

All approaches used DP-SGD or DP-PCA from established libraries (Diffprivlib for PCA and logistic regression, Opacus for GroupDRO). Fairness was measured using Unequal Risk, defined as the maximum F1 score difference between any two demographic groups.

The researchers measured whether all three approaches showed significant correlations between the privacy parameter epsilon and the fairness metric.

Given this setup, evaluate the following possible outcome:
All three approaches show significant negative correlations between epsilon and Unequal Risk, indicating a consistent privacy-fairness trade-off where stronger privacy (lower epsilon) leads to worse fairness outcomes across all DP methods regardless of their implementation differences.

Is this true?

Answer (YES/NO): NO